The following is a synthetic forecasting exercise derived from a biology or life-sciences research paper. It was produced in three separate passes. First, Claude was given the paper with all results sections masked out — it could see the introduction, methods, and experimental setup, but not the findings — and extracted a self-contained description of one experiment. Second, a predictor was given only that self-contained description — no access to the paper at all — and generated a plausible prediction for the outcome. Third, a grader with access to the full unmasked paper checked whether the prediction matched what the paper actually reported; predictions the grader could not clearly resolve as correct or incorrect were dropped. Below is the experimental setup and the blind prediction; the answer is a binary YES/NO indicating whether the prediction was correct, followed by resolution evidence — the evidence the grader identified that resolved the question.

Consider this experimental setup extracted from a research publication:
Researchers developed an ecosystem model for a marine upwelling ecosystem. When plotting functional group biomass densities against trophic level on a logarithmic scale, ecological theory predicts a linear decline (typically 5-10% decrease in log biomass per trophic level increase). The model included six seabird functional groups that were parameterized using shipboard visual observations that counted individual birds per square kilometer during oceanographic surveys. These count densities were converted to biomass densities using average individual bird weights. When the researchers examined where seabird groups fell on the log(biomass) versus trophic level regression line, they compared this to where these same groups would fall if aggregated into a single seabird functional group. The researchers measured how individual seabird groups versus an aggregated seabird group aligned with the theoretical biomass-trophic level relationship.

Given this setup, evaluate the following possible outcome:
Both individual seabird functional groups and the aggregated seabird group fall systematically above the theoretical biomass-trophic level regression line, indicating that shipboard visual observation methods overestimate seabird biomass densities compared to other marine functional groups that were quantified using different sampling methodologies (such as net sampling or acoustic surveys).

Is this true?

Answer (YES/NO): NO